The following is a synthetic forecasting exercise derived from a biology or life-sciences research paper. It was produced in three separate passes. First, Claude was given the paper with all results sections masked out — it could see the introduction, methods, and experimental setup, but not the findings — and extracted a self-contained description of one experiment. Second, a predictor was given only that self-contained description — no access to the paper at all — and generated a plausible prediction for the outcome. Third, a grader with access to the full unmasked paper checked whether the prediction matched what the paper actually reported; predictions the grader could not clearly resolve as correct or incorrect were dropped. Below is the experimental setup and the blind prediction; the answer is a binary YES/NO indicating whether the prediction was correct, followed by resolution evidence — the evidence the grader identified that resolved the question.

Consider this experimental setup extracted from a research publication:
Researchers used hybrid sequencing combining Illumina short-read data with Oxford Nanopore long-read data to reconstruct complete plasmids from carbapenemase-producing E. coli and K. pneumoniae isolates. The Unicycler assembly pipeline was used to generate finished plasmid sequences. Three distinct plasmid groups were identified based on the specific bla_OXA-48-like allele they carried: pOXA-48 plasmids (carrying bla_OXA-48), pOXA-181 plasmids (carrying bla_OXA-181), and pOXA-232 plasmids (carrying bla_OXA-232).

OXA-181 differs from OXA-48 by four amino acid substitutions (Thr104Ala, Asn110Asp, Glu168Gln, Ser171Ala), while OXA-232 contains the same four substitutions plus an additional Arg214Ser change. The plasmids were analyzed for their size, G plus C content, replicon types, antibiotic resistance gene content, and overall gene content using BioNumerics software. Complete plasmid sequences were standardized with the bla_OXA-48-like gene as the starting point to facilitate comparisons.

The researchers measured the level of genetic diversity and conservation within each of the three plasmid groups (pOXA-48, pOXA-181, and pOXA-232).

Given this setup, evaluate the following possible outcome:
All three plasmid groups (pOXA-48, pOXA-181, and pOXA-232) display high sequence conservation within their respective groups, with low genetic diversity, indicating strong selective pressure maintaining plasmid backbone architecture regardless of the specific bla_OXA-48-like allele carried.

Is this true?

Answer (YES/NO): NO